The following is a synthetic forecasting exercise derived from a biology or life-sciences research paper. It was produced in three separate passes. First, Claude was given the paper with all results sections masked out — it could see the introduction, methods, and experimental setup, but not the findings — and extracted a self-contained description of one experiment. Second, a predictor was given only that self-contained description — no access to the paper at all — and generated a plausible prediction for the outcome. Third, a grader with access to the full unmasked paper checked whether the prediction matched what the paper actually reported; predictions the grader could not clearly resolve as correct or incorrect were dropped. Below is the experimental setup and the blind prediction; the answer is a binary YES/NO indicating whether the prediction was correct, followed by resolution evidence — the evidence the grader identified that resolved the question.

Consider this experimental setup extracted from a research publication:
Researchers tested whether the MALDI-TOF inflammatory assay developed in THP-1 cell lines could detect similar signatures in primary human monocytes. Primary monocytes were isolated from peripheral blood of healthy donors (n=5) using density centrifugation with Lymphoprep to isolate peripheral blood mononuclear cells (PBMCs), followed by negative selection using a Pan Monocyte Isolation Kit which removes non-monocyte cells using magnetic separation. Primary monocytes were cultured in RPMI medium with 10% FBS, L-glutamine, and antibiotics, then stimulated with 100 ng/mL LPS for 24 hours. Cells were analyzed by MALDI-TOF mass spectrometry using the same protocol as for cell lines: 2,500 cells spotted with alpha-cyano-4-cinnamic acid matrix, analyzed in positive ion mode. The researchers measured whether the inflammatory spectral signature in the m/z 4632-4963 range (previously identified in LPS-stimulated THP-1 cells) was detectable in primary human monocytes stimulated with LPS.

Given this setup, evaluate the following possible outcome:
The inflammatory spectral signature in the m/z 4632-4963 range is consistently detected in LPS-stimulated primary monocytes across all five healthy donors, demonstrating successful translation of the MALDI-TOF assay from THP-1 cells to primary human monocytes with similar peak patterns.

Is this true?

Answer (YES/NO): YES